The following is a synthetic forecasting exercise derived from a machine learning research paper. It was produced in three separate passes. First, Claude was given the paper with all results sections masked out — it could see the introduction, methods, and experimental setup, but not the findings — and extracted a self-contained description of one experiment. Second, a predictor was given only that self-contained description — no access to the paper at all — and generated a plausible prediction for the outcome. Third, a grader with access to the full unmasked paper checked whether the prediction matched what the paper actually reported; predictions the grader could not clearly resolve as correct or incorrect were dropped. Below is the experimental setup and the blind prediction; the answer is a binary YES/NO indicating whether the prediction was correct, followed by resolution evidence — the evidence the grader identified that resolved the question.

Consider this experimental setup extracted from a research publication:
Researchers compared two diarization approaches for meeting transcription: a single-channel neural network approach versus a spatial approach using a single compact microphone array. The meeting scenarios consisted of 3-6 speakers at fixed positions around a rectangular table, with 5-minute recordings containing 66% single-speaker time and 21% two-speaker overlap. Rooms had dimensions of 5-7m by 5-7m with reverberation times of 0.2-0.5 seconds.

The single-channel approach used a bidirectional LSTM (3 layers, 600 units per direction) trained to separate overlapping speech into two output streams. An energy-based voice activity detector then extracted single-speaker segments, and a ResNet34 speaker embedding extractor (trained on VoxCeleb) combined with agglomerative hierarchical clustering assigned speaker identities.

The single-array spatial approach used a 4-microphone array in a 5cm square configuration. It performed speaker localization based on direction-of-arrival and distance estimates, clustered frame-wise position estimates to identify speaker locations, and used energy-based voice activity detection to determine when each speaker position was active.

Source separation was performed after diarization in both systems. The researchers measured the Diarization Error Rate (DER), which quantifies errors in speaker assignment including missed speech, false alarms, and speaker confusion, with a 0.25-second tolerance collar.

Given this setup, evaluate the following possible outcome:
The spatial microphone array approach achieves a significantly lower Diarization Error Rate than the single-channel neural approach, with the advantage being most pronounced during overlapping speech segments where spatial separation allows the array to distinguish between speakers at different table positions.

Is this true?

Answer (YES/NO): NO